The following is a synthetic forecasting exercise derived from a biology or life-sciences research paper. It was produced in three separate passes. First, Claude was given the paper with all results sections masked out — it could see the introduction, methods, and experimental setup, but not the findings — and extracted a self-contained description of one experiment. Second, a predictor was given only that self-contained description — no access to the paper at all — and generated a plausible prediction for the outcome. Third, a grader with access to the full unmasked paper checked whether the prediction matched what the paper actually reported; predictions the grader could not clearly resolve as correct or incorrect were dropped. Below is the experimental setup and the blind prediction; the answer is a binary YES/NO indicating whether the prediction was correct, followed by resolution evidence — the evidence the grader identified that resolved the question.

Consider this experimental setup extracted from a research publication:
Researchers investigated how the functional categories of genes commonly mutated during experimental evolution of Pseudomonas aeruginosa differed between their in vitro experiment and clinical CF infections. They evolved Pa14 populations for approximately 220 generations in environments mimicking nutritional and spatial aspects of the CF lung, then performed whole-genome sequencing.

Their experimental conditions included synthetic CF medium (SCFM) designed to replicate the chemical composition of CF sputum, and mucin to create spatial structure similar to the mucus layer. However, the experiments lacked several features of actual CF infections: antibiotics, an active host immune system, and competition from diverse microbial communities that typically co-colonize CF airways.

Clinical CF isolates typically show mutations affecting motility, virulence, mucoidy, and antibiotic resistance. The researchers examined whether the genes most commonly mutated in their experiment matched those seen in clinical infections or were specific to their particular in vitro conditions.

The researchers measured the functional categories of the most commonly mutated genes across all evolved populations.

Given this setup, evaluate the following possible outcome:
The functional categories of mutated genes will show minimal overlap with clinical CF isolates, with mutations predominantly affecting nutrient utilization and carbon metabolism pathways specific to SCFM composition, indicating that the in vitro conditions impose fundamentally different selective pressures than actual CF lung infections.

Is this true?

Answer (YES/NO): NO